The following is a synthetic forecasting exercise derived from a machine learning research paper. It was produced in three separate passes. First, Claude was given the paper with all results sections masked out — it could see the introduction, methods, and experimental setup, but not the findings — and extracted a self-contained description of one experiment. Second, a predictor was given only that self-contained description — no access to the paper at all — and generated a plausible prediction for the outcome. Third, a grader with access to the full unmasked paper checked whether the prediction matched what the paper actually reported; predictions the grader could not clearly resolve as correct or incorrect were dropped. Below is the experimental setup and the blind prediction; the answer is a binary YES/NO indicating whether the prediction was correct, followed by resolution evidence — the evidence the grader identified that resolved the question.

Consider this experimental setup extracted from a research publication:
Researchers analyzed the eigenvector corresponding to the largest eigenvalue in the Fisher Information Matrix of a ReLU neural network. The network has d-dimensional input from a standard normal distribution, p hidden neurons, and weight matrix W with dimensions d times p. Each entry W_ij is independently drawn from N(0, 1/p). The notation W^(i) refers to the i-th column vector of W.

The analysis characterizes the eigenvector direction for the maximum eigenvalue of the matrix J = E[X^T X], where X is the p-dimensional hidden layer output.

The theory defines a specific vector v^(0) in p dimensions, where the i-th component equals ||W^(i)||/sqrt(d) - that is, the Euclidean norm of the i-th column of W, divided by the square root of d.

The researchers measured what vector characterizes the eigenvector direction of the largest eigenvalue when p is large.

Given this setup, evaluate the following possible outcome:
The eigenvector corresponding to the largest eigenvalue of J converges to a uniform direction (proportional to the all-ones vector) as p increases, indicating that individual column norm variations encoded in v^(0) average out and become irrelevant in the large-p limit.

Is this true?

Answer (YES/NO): NO